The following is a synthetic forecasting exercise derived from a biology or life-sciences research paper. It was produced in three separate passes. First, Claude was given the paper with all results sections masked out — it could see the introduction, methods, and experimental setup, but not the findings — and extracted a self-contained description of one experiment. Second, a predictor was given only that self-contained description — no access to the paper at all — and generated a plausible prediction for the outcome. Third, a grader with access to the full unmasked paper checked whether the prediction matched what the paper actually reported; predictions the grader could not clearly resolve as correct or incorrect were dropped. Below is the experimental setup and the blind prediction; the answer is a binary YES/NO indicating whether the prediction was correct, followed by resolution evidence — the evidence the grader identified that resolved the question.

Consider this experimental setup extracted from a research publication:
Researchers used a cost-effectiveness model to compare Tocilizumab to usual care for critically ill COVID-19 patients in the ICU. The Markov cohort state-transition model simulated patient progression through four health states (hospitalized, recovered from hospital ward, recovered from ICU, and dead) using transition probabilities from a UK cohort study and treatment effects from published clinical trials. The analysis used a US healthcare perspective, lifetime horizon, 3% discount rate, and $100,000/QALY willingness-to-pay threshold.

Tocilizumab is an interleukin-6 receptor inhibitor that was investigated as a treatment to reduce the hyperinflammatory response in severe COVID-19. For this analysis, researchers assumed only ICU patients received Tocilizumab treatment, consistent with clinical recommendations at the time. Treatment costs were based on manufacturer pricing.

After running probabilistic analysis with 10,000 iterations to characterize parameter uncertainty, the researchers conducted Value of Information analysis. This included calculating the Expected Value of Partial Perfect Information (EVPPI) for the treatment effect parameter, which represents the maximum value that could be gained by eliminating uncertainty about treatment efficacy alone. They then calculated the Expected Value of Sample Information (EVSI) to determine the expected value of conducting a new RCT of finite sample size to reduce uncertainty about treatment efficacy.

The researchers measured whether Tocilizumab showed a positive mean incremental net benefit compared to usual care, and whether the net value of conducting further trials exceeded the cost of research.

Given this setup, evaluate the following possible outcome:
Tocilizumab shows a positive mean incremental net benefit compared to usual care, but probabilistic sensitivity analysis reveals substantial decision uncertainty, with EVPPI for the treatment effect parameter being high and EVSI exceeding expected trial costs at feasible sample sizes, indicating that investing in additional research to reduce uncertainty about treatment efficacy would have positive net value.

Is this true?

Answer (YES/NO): NO